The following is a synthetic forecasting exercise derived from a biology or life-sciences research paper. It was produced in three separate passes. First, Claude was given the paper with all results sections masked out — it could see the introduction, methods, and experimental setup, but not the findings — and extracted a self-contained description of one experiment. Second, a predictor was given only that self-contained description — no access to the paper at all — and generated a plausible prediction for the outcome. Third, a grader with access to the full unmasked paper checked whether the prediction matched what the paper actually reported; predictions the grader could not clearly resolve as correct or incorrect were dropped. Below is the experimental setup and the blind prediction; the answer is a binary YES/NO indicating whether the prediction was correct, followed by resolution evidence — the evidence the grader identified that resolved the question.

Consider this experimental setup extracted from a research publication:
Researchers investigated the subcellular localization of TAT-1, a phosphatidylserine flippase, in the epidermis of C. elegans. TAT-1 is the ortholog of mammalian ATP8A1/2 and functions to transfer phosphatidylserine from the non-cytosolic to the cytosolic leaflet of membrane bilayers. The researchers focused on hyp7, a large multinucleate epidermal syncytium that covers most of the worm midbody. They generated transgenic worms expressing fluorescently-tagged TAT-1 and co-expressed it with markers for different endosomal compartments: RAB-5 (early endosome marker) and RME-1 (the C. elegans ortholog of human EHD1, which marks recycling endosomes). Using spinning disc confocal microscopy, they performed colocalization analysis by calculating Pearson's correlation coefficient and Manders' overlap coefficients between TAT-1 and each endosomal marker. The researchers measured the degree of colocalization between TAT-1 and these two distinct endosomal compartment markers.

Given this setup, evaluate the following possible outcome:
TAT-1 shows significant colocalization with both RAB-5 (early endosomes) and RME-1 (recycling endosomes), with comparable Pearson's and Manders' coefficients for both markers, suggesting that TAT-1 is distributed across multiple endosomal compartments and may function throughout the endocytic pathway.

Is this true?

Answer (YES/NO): YES